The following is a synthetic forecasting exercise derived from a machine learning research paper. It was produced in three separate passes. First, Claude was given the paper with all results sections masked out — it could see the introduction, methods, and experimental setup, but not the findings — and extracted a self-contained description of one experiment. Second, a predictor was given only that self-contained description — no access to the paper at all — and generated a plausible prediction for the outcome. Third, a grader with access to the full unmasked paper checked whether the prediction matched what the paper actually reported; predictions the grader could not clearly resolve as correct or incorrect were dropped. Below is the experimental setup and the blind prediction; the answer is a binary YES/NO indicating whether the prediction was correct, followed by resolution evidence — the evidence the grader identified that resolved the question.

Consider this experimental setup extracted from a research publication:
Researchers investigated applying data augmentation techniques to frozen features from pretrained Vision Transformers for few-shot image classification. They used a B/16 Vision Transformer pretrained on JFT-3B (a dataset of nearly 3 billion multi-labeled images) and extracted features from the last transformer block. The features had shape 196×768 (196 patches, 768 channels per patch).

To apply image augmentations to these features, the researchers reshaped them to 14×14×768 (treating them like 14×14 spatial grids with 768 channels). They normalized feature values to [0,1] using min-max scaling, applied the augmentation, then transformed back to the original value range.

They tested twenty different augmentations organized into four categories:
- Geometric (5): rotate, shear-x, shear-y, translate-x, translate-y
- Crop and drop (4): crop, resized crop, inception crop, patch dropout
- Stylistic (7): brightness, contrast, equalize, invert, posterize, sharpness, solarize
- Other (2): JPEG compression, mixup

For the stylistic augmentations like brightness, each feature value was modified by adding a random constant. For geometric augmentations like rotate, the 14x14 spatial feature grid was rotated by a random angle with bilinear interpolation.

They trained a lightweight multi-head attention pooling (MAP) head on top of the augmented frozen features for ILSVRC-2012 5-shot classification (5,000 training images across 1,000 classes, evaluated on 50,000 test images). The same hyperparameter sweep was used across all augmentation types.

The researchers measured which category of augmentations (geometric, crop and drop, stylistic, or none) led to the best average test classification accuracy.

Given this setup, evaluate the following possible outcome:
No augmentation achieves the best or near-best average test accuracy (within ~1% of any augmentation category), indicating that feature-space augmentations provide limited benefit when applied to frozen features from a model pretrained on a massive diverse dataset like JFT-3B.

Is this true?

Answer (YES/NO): NO